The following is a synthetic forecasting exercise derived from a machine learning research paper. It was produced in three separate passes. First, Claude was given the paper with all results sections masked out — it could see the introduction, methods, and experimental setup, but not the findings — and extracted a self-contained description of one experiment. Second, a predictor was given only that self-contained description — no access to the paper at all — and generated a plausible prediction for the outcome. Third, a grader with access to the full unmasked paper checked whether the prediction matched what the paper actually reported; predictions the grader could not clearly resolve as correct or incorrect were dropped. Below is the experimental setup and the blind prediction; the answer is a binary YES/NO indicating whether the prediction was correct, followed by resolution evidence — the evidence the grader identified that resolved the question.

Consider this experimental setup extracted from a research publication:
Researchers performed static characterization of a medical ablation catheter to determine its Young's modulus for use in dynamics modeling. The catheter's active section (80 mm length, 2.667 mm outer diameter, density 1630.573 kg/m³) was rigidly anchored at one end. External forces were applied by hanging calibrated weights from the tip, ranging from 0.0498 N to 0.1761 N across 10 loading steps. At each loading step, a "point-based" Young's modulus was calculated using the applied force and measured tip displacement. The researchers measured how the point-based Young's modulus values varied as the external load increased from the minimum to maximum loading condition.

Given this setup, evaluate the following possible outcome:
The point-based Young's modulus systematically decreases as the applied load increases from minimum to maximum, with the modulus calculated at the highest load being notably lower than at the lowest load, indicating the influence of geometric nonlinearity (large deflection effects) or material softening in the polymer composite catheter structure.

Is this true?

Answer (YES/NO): NO